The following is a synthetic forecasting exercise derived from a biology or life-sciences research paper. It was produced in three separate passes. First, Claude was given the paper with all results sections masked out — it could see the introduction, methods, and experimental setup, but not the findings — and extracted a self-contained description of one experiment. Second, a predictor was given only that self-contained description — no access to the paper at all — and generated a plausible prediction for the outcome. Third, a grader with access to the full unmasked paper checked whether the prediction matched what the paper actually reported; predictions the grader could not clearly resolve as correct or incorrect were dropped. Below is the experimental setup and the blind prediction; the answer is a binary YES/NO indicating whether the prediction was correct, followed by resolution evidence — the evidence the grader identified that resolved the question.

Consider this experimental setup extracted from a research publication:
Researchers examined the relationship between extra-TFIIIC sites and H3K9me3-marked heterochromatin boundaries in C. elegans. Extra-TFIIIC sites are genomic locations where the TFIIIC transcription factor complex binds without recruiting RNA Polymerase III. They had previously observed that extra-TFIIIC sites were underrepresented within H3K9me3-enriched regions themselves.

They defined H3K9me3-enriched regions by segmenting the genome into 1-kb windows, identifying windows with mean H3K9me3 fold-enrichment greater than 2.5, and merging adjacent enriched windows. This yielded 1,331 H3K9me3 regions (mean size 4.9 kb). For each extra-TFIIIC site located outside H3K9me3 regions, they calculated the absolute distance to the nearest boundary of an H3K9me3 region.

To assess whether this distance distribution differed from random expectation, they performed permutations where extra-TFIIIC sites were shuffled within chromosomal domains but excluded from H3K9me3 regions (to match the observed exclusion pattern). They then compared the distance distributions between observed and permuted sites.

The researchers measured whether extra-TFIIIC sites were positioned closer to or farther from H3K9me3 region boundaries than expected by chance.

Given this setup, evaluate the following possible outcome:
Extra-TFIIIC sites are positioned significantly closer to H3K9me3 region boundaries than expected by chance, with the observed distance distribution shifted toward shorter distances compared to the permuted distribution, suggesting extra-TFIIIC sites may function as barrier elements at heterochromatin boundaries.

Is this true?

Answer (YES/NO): YES